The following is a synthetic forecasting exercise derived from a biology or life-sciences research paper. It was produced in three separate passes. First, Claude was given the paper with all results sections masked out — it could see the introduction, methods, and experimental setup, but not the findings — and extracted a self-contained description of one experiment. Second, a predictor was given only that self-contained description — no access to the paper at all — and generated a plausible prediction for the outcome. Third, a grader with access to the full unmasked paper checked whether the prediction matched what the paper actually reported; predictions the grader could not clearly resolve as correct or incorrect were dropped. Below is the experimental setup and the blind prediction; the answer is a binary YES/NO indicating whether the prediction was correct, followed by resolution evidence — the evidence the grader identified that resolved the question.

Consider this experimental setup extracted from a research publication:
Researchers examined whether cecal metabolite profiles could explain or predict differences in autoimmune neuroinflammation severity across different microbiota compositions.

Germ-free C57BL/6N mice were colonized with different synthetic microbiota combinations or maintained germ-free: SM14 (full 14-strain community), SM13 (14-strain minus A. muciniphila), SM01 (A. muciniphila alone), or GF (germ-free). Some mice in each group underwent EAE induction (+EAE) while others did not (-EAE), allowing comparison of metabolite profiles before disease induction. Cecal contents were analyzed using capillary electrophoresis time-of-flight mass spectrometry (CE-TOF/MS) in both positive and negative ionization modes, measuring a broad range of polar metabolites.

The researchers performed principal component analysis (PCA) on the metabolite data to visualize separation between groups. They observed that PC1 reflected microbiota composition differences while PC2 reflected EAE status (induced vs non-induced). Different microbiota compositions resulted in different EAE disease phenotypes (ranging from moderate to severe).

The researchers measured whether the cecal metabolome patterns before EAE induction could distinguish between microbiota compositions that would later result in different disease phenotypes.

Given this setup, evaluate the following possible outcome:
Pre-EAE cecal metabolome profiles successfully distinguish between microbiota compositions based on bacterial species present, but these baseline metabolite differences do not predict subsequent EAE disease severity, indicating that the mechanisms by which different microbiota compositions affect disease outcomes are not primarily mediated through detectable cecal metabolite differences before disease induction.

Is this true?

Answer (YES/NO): YES